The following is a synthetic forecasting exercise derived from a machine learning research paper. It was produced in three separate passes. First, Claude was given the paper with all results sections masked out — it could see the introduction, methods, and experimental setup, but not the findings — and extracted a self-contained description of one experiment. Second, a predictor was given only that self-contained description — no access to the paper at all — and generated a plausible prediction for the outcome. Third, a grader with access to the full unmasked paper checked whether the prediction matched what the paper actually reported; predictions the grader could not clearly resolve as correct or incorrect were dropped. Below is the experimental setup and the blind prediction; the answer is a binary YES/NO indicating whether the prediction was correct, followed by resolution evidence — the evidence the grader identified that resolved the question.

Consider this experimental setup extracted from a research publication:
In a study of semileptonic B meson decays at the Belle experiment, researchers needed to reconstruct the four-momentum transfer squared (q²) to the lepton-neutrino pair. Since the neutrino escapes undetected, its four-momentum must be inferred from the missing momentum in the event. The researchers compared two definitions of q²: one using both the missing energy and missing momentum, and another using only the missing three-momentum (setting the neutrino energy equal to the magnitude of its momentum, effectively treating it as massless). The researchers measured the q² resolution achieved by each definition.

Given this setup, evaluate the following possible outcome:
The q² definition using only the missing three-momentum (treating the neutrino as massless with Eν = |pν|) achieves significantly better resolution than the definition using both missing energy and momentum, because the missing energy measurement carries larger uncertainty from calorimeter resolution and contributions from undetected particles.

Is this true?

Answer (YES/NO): YES